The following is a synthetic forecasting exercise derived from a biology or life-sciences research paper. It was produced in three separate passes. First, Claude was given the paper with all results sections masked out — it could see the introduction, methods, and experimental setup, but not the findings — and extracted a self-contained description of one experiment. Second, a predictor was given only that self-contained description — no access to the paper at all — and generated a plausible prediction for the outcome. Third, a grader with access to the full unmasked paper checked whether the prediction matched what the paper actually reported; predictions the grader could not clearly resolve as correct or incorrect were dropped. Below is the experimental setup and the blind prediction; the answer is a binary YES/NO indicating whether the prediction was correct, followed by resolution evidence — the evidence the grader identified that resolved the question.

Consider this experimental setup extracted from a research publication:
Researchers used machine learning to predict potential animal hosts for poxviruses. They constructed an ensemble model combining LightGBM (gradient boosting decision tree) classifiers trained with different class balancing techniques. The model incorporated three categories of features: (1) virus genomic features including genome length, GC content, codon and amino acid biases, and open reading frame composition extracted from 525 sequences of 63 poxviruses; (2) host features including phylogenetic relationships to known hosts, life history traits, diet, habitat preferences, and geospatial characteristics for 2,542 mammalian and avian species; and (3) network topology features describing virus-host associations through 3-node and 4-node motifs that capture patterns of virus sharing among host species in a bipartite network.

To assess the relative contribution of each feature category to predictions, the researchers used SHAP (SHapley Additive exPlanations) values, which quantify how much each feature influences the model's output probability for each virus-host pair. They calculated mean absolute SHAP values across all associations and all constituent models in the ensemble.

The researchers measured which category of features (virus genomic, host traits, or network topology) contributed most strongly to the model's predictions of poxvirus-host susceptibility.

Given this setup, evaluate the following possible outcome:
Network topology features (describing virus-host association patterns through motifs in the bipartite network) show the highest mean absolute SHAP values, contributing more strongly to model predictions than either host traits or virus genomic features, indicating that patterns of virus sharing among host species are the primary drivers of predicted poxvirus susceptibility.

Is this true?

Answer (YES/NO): NO